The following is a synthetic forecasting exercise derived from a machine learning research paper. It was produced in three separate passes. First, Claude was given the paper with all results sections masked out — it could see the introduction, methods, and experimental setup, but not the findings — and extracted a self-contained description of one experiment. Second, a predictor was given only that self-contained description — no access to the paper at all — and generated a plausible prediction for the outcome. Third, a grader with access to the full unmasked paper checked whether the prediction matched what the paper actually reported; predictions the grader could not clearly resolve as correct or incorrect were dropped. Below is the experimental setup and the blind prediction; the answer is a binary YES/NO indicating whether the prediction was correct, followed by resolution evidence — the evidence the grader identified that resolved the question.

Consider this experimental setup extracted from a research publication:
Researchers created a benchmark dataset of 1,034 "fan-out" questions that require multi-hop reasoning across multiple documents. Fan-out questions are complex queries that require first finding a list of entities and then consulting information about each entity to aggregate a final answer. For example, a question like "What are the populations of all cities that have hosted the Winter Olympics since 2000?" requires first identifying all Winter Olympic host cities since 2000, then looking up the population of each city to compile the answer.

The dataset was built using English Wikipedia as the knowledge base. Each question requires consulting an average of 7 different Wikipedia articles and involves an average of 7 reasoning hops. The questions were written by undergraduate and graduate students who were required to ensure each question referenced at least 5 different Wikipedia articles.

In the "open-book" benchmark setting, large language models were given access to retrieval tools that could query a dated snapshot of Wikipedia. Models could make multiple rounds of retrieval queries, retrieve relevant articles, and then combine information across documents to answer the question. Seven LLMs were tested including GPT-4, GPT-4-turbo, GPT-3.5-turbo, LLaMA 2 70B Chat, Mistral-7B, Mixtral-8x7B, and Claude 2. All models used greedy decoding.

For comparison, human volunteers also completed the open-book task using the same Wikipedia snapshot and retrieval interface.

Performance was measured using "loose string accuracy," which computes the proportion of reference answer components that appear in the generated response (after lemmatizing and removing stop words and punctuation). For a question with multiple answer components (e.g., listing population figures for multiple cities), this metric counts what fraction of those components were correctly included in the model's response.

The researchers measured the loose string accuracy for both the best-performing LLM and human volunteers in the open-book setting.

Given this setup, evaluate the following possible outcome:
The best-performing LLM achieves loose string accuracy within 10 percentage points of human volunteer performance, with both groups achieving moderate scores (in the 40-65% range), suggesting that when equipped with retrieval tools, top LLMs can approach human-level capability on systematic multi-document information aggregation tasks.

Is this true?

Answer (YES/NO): NO